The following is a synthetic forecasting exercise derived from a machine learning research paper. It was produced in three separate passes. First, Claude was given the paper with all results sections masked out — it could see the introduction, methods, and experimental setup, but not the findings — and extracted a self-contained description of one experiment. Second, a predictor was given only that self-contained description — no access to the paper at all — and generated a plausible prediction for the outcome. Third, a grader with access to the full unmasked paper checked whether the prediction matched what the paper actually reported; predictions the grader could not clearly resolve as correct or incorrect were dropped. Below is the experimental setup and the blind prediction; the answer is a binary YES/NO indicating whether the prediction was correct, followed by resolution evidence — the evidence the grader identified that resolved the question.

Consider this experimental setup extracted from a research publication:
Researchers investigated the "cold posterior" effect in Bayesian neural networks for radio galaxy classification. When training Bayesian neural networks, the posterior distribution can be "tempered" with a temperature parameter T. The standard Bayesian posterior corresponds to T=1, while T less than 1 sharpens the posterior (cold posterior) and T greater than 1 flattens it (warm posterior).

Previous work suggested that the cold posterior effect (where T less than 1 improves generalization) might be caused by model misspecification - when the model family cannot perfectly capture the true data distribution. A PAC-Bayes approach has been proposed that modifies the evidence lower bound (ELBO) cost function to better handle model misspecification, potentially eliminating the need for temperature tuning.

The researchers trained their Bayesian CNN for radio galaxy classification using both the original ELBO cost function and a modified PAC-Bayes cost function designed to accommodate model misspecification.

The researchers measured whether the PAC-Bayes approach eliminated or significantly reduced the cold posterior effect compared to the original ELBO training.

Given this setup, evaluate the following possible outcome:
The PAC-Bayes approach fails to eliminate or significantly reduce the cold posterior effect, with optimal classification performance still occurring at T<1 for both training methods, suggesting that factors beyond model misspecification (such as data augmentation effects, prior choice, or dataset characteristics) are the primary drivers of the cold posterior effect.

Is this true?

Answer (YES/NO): YES